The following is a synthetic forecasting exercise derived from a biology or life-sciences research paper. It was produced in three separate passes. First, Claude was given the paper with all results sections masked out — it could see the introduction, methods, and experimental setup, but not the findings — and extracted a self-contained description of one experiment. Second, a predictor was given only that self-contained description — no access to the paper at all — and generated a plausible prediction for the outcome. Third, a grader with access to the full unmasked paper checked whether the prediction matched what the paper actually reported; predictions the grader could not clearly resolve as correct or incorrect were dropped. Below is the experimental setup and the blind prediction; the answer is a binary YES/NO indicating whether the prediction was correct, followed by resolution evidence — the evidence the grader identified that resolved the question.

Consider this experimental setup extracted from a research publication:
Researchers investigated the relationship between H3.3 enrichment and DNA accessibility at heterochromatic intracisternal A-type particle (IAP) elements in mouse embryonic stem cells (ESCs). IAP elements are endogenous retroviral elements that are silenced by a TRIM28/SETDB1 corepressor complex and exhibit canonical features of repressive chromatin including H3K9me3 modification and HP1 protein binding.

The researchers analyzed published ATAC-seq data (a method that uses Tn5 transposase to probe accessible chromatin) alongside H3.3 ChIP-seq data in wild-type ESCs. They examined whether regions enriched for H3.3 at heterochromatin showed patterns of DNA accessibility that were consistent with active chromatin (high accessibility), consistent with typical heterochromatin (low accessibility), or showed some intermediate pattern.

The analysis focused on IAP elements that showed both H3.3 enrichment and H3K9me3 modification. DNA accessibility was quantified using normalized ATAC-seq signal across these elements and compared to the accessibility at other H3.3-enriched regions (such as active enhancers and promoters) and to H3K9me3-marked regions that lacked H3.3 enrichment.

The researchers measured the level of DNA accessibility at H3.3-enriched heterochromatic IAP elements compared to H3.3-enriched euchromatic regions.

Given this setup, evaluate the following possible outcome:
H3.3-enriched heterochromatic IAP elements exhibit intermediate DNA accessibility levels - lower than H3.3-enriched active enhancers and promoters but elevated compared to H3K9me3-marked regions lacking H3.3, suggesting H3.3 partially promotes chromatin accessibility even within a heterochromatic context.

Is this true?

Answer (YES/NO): NO